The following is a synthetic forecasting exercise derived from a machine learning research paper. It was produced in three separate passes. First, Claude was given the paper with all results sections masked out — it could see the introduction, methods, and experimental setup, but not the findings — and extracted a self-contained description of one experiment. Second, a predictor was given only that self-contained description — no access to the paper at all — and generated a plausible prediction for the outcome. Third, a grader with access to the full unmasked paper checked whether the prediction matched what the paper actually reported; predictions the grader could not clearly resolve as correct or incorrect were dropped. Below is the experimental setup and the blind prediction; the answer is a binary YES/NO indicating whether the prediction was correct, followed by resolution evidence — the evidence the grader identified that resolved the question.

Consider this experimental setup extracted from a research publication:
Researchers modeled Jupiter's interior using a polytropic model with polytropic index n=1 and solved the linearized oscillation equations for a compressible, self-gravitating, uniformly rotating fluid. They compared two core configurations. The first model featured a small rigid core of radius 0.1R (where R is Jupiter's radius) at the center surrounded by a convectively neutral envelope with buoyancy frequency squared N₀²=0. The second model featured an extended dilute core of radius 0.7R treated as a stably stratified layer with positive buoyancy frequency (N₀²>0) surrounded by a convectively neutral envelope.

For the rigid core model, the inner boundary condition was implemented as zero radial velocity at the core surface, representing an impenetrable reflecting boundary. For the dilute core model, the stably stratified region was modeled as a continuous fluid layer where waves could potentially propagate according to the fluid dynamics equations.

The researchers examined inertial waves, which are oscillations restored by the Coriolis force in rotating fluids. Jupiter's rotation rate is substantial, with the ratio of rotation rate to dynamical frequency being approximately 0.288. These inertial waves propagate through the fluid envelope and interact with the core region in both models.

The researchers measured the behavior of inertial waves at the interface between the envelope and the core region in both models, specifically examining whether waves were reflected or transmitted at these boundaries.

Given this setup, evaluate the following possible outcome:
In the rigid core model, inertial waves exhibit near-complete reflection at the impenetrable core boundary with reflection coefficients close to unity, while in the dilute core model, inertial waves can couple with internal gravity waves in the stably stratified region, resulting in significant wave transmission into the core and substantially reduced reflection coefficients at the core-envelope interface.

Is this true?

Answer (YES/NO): NO